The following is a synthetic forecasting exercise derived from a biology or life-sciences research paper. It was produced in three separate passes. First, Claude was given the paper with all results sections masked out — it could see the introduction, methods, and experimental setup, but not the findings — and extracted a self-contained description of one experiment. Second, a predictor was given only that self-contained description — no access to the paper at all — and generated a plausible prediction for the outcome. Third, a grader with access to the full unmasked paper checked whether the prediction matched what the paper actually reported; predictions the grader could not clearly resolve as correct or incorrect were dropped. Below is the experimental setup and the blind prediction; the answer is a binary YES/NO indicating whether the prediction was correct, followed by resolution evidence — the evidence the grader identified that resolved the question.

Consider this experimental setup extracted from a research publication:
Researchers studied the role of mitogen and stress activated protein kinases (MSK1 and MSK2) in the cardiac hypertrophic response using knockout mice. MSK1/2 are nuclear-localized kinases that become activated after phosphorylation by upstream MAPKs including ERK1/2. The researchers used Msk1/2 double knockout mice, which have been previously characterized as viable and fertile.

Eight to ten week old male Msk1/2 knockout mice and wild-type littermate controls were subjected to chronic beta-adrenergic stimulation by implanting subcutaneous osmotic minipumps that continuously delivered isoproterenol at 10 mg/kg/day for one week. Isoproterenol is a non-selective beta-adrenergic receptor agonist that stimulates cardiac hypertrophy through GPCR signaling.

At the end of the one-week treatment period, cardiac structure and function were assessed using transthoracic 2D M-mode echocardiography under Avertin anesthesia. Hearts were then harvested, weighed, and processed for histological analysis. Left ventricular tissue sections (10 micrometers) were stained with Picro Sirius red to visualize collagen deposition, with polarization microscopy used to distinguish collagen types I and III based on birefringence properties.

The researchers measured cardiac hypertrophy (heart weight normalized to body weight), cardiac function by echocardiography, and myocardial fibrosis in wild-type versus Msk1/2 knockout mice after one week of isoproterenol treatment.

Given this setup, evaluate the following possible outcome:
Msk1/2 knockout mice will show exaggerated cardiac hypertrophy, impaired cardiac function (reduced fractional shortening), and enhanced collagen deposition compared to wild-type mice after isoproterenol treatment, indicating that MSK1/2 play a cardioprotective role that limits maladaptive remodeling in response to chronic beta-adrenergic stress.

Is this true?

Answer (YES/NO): NO